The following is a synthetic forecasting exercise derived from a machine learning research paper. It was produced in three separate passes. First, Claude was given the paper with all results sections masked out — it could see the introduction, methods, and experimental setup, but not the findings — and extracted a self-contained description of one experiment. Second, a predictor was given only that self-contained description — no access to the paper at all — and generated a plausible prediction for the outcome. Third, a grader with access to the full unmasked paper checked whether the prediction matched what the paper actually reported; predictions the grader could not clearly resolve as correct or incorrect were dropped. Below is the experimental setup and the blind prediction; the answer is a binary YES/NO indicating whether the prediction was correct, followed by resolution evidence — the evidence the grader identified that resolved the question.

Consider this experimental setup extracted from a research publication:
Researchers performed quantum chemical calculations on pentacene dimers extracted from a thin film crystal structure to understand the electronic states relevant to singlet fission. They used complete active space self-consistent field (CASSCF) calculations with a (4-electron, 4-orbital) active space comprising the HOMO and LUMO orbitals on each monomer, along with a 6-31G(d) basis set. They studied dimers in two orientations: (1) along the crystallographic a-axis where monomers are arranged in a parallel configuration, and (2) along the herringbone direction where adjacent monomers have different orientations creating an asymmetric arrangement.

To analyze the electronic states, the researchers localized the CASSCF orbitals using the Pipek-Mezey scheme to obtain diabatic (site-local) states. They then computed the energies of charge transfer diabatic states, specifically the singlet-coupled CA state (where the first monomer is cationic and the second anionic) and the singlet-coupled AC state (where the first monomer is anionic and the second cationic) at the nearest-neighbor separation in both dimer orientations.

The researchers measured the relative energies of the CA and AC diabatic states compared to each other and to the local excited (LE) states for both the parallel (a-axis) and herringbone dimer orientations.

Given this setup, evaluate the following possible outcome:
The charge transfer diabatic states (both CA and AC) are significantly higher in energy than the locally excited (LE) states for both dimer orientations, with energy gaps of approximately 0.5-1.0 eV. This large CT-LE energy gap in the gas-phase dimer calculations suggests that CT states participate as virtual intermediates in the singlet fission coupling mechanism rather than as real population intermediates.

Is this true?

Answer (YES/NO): NO